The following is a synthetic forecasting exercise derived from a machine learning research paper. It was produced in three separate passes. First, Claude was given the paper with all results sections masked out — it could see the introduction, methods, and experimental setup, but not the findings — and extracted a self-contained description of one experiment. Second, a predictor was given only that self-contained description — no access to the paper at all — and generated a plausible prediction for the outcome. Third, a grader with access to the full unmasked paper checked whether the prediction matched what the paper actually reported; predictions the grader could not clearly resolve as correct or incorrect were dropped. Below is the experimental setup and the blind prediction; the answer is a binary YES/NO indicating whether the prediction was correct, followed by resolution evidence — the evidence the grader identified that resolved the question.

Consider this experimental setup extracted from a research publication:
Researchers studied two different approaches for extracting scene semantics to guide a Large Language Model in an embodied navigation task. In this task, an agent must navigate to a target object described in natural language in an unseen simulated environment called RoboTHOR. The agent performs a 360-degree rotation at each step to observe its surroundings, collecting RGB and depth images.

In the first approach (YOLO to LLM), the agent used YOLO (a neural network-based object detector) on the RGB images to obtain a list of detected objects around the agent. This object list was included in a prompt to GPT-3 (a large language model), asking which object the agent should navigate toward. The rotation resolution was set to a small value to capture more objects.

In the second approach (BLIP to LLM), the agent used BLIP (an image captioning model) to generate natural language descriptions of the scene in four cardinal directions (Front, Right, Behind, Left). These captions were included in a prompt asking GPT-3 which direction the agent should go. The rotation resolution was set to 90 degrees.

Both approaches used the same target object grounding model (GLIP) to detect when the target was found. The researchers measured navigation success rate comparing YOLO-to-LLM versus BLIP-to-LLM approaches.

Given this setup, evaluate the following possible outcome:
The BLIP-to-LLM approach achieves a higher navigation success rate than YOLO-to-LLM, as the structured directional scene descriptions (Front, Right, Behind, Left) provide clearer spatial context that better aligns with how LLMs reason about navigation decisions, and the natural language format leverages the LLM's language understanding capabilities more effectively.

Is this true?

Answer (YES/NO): NO